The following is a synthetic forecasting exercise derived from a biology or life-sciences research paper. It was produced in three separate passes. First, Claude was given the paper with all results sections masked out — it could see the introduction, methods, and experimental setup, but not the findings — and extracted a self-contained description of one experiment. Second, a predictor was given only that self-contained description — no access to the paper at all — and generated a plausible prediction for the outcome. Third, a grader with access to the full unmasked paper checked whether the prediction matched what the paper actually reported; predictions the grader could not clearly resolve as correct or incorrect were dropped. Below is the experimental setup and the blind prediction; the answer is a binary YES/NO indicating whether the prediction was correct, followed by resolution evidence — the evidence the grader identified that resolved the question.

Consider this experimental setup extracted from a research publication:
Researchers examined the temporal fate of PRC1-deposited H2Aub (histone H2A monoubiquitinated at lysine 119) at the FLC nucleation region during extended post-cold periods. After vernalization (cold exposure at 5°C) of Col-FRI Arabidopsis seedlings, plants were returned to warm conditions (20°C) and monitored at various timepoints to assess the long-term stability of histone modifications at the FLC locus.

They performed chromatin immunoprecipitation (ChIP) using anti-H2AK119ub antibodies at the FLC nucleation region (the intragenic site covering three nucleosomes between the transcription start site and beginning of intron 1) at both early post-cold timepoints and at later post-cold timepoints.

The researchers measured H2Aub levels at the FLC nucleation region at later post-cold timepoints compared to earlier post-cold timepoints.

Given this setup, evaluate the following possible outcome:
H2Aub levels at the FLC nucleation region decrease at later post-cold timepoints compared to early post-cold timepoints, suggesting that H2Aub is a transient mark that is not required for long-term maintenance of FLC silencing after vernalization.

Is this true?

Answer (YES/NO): YES